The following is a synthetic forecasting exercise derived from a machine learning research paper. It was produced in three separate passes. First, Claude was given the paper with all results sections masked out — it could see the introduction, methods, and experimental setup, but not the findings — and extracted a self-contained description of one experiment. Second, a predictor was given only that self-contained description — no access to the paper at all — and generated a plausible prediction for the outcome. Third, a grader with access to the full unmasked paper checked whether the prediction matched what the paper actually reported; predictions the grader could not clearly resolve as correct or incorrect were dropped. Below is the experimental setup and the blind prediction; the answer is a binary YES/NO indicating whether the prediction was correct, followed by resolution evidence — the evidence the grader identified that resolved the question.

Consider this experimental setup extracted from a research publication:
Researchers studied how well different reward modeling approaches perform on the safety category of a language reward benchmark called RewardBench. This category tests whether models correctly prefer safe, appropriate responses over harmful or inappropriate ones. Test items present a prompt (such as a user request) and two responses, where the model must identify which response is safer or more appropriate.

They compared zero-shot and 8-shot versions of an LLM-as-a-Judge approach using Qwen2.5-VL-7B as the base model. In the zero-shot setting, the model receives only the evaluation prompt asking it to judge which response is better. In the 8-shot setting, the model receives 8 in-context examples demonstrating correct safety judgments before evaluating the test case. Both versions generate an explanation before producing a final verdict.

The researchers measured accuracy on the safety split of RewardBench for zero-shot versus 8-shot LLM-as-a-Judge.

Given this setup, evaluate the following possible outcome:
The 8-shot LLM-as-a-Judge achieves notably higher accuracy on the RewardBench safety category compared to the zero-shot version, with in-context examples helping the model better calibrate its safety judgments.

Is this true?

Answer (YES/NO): NO